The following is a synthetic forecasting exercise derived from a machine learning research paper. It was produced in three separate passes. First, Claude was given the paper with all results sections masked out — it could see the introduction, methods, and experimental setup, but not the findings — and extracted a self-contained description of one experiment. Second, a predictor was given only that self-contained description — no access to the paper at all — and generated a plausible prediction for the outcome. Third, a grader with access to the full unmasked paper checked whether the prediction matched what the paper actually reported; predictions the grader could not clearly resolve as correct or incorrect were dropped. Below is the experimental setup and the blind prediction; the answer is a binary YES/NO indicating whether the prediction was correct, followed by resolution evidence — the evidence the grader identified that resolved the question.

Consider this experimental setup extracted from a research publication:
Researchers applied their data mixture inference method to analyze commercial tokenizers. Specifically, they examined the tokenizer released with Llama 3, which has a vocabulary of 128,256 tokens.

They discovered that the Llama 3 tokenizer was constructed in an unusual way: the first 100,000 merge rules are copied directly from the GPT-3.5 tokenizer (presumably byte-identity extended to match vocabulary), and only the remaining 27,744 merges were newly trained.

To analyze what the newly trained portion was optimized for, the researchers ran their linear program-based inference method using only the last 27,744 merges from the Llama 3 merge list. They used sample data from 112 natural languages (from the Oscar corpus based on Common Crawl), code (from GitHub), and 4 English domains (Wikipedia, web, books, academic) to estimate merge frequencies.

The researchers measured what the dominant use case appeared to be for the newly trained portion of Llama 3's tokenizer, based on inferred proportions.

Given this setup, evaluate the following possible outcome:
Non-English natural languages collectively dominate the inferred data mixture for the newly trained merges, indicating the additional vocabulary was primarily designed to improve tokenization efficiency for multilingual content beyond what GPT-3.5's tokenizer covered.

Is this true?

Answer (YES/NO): YES